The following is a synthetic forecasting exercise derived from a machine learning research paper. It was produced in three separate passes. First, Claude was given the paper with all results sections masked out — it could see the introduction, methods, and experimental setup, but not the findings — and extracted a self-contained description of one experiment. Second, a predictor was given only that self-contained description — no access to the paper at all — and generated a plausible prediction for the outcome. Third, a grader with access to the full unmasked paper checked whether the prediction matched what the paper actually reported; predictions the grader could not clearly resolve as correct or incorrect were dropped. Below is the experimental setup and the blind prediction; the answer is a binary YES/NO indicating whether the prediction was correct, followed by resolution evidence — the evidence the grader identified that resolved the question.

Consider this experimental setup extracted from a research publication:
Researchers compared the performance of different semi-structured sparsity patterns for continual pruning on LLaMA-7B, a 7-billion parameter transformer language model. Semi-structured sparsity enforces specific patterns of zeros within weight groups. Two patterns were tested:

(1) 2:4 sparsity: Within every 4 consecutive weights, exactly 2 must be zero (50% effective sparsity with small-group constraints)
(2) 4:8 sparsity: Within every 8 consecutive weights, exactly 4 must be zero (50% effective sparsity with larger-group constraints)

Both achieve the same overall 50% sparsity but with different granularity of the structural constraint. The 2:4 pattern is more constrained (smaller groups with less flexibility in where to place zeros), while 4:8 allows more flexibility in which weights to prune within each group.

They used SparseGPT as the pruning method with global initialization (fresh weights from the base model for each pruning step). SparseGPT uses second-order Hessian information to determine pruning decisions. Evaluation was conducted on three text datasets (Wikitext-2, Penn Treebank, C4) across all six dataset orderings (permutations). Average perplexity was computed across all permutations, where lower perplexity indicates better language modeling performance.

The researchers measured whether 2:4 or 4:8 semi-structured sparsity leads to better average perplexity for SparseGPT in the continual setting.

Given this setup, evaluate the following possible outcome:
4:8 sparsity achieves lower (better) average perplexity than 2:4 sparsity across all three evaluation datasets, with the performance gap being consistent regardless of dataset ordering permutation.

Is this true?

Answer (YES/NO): YES